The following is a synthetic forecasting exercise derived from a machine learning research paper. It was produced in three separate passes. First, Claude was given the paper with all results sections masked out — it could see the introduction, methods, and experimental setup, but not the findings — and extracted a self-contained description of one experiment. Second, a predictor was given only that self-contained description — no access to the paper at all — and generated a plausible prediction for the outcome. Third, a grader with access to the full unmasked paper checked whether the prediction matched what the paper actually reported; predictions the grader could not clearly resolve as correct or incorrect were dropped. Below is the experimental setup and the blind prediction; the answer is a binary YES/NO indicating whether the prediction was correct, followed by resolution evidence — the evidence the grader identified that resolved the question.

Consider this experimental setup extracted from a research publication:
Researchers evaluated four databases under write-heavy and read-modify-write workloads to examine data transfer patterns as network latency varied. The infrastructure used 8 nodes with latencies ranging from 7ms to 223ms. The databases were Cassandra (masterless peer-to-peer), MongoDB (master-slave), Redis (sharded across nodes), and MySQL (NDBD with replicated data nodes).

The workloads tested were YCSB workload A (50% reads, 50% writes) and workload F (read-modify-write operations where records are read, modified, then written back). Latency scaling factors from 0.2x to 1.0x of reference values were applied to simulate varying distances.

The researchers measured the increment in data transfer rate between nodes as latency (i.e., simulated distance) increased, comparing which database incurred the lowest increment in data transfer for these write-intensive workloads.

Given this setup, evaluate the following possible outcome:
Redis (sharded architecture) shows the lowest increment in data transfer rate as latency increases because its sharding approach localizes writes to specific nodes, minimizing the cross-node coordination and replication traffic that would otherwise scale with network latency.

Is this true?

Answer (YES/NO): NO